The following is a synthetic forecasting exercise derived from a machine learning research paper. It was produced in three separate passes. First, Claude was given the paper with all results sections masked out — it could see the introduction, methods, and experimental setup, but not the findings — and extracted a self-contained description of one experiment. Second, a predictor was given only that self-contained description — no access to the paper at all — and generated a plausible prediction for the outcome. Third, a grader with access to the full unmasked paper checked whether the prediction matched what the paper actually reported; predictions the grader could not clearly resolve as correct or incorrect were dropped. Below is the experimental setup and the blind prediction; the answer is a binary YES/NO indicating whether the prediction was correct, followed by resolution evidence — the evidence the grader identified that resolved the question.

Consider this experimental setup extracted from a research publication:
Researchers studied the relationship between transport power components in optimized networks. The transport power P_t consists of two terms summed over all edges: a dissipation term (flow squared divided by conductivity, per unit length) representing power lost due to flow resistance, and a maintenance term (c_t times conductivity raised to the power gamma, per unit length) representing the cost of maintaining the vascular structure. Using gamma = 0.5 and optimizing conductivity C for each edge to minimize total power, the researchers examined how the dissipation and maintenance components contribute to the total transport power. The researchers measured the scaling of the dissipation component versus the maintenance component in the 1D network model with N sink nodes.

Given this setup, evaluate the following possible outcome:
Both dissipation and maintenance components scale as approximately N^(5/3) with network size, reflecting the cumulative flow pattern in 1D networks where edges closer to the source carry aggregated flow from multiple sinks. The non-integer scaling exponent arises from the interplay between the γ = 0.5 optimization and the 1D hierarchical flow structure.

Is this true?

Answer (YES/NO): NO